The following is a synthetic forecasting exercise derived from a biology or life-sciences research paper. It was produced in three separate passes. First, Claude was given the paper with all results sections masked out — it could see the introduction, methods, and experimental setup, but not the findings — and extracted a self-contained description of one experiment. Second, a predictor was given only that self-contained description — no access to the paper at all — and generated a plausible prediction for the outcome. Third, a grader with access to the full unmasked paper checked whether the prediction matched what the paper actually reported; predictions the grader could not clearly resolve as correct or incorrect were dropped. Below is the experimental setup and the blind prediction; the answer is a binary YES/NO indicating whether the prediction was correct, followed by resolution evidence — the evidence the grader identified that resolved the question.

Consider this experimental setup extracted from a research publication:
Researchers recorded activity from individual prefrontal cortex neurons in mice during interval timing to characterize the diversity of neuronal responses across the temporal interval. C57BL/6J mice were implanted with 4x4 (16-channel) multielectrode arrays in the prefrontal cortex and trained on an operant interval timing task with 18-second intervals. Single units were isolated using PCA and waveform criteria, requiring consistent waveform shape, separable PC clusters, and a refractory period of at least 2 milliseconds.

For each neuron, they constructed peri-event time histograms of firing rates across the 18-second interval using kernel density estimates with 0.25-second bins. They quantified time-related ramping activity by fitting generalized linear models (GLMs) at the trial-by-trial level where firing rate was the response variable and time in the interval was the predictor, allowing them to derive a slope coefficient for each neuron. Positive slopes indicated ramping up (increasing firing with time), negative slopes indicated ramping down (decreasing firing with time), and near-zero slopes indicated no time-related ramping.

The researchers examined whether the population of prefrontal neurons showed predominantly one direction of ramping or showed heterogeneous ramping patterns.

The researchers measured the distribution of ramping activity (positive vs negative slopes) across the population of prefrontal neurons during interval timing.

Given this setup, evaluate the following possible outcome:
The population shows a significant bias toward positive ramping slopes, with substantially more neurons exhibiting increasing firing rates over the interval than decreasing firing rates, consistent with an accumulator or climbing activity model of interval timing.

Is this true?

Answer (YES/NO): NO